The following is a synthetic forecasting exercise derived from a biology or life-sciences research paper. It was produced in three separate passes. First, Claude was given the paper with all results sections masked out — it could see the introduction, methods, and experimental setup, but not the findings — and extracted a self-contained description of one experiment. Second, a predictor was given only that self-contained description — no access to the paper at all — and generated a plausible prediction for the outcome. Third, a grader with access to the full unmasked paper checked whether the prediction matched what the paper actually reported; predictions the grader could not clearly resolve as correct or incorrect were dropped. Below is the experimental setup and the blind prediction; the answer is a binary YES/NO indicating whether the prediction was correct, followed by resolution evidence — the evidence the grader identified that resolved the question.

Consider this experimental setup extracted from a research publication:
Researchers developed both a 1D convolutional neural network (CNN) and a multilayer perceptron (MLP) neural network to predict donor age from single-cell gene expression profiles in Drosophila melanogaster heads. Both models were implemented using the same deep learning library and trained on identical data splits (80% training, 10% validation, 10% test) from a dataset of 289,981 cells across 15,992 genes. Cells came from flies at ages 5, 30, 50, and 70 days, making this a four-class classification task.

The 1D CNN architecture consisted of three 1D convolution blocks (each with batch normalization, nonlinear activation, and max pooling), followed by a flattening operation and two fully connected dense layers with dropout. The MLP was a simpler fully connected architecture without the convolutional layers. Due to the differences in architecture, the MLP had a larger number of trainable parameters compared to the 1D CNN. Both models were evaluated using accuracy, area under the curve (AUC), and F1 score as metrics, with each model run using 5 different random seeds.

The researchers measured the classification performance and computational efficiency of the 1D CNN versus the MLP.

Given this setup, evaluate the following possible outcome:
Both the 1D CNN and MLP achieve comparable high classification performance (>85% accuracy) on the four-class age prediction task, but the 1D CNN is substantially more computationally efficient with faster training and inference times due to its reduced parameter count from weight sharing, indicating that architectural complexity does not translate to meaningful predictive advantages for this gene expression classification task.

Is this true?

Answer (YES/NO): NO